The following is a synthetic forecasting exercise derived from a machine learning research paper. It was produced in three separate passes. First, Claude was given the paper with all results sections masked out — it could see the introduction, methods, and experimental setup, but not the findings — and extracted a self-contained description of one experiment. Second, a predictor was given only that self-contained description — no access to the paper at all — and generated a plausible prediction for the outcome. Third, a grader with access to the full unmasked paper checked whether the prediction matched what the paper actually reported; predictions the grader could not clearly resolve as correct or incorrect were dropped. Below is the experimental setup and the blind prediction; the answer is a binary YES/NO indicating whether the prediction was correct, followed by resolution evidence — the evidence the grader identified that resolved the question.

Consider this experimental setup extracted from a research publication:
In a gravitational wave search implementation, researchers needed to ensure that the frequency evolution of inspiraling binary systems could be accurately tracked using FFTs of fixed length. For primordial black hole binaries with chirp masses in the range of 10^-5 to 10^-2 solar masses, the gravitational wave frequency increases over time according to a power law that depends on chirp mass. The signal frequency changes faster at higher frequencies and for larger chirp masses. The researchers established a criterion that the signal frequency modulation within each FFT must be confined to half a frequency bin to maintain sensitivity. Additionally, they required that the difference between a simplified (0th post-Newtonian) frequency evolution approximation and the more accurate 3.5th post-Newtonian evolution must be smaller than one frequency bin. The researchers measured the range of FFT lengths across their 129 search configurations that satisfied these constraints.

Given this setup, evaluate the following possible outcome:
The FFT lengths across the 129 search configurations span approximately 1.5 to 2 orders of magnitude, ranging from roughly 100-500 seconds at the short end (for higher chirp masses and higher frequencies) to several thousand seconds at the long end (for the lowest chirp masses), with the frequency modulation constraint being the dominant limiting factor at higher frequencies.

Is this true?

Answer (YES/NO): NO